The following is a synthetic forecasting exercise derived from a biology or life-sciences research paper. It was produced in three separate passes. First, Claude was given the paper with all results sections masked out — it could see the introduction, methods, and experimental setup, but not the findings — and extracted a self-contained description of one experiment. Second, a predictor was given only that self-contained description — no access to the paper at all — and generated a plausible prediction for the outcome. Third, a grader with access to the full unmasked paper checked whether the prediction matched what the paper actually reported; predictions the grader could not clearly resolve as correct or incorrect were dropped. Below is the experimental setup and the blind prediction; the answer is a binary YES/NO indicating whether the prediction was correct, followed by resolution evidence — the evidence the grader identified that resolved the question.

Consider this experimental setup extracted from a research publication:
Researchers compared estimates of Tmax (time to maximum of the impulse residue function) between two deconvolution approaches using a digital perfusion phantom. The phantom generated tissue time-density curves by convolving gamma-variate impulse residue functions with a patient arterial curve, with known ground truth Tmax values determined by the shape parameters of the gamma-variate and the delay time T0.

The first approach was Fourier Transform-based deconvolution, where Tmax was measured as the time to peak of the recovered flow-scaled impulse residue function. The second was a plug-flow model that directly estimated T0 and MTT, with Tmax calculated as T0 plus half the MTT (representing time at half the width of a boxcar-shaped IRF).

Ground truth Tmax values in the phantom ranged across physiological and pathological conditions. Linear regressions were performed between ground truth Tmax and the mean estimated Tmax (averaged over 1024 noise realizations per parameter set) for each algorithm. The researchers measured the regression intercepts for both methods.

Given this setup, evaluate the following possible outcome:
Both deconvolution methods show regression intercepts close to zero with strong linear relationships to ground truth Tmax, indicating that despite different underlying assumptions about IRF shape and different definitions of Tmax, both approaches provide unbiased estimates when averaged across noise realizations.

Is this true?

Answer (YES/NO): NO